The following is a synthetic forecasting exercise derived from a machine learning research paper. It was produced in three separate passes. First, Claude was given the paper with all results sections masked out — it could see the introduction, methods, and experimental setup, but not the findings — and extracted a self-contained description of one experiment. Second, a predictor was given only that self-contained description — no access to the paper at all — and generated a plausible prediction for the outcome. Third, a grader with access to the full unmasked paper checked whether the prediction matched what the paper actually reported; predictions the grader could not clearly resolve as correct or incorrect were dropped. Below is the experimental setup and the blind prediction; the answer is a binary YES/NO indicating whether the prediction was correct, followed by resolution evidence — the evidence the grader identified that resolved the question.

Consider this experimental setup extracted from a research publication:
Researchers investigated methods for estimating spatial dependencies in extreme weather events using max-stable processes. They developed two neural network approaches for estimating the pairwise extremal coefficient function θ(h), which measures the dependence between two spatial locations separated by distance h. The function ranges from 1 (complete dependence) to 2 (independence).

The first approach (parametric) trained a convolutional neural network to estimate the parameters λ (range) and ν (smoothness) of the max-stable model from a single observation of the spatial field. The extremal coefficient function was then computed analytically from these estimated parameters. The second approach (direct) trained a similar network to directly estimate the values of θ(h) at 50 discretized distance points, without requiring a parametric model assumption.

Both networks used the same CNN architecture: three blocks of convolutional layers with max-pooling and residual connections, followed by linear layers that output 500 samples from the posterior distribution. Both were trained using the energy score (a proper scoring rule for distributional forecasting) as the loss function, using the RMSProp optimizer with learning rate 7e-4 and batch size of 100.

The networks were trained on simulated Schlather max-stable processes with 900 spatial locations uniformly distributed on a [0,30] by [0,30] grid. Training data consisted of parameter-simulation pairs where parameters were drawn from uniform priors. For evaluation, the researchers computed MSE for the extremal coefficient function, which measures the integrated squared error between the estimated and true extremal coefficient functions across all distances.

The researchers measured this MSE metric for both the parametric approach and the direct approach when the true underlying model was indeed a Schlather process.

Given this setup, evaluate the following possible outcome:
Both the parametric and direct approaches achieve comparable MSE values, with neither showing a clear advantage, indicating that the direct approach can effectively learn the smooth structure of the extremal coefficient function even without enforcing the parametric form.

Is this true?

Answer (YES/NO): NO